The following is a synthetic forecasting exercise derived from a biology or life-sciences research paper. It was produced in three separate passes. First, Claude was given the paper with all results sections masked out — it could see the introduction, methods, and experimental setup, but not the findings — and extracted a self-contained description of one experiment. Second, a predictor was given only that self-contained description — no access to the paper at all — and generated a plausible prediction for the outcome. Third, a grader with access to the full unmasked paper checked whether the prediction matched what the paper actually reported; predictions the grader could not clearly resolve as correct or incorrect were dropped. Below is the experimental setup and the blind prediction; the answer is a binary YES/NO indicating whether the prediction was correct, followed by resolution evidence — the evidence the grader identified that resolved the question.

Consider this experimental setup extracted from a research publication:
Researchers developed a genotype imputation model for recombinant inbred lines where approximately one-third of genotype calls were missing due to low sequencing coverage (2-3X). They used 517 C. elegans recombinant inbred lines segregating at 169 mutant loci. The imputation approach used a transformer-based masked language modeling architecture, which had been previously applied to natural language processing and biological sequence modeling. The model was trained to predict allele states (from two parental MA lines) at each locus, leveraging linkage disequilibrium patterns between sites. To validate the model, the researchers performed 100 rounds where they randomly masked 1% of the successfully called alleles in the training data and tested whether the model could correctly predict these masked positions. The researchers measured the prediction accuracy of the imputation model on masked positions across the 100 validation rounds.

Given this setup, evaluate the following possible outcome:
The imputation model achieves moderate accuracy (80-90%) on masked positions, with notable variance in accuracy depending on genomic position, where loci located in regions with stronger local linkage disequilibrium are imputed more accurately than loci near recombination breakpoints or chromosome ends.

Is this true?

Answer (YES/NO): NO